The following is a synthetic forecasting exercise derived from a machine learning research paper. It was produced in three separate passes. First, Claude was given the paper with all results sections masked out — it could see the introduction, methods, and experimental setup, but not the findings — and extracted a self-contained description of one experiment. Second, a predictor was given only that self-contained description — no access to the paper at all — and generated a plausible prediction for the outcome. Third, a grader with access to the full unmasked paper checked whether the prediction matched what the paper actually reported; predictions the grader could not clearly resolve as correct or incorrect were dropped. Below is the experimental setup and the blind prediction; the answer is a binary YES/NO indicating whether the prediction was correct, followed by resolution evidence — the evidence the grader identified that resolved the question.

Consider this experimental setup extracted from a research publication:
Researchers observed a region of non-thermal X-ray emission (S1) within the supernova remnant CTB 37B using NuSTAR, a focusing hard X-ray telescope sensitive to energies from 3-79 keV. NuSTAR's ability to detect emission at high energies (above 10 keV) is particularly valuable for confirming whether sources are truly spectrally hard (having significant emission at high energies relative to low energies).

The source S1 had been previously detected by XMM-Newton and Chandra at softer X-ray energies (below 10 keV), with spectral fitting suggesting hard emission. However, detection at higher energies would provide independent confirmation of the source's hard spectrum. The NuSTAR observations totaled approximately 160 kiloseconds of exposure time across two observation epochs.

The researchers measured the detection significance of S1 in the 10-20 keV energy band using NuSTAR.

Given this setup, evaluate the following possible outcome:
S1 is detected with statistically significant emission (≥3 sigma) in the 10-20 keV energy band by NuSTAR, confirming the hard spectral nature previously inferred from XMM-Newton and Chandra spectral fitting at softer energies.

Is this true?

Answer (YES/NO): YES